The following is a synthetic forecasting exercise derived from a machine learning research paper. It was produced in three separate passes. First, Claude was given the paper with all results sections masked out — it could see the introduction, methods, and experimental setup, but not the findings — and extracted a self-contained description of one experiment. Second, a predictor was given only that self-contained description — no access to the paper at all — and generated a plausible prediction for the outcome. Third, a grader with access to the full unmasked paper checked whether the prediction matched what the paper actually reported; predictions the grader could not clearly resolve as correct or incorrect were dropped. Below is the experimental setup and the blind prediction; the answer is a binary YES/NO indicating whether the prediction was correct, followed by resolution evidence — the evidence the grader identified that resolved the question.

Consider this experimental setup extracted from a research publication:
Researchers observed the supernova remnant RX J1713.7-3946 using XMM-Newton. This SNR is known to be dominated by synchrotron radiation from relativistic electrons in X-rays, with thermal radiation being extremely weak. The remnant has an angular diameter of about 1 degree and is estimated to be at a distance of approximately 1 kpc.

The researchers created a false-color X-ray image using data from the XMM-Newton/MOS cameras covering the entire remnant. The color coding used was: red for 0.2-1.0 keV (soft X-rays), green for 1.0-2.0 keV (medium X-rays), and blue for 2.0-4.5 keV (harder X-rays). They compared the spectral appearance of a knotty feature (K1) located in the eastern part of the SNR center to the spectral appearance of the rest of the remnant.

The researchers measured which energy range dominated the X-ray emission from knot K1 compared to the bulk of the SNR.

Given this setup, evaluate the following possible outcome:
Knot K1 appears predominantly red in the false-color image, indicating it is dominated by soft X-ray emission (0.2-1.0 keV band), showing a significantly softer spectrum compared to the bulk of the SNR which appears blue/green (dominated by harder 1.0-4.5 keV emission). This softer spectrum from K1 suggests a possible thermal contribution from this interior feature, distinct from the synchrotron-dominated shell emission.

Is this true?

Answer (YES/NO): YES